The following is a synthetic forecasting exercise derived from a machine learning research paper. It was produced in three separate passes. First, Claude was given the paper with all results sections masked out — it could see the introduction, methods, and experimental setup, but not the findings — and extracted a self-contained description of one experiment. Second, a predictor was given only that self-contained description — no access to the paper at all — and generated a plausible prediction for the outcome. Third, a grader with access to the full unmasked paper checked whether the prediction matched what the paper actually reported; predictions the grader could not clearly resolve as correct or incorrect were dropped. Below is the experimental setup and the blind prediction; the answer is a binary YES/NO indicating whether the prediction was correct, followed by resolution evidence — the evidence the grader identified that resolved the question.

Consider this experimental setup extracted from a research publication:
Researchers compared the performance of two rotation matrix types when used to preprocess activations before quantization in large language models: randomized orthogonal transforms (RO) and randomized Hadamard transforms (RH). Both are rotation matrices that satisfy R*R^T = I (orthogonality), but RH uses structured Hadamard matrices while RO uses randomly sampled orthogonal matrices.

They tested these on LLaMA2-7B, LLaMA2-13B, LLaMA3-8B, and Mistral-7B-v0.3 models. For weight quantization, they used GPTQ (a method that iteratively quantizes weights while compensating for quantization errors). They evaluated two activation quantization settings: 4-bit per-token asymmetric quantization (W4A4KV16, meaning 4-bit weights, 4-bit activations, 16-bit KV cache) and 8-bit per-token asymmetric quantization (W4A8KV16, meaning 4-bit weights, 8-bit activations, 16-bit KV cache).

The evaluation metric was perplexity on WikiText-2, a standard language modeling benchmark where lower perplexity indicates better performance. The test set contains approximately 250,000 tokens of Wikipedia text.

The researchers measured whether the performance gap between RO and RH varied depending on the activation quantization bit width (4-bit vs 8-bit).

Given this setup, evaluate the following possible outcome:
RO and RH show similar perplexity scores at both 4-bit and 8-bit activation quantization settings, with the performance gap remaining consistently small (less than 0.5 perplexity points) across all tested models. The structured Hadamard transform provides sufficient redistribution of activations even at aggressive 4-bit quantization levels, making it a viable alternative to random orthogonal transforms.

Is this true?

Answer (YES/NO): NO